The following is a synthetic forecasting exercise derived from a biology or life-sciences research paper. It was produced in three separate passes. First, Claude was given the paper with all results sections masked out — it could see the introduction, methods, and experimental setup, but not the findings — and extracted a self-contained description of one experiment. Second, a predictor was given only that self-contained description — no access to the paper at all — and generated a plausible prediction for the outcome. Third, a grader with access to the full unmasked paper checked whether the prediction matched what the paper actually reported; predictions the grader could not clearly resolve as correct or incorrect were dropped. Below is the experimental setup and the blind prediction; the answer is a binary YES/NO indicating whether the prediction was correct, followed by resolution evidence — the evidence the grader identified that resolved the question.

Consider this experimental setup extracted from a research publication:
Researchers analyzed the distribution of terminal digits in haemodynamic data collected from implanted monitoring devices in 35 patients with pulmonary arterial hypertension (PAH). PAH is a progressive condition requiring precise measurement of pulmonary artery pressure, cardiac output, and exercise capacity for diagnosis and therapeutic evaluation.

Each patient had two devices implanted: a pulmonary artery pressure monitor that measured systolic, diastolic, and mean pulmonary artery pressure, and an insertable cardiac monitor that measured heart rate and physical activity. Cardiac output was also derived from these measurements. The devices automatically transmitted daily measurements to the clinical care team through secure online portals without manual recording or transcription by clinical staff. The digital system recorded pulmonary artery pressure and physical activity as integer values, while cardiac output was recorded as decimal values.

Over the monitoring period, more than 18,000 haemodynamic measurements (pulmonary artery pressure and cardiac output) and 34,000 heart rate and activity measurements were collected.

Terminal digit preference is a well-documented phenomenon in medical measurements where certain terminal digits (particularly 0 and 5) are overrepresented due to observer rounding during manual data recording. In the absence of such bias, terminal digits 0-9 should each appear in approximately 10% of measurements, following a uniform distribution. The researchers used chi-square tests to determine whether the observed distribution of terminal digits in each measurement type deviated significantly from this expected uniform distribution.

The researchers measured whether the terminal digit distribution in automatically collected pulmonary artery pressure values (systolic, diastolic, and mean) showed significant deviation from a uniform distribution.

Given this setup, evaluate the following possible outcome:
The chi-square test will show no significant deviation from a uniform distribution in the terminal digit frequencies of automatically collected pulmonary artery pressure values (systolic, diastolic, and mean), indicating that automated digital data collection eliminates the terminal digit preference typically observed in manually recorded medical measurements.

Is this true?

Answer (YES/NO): NO